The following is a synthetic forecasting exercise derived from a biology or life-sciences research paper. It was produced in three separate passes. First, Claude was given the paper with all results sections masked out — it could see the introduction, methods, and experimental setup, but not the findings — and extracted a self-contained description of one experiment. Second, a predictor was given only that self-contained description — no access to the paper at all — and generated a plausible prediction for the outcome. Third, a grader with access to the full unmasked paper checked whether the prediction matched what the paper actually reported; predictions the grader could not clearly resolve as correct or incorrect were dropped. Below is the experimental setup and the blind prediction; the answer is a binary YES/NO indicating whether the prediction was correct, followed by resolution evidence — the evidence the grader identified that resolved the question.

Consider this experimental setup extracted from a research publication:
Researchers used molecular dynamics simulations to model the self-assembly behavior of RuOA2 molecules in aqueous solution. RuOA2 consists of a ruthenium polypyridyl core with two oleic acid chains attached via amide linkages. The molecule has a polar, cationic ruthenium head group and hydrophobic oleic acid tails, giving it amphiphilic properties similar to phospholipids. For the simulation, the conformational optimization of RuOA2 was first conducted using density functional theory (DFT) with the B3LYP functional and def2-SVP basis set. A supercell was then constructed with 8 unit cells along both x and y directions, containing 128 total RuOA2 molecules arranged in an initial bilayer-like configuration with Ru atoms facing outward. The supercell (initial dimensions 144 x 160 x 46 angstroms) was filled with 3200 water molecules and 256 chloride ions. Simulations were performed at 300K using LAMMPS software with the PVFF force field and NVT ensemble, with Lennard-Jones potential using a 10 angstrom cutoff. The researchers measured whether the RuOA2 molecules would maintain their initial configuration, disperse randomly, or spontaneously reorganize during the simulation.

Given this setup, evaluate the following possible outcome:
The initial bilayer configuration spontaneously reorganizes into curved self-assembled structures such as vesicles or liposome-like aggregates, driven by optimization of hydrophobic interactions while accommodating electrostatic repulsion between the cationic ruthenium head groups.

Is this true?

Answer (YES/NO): NO